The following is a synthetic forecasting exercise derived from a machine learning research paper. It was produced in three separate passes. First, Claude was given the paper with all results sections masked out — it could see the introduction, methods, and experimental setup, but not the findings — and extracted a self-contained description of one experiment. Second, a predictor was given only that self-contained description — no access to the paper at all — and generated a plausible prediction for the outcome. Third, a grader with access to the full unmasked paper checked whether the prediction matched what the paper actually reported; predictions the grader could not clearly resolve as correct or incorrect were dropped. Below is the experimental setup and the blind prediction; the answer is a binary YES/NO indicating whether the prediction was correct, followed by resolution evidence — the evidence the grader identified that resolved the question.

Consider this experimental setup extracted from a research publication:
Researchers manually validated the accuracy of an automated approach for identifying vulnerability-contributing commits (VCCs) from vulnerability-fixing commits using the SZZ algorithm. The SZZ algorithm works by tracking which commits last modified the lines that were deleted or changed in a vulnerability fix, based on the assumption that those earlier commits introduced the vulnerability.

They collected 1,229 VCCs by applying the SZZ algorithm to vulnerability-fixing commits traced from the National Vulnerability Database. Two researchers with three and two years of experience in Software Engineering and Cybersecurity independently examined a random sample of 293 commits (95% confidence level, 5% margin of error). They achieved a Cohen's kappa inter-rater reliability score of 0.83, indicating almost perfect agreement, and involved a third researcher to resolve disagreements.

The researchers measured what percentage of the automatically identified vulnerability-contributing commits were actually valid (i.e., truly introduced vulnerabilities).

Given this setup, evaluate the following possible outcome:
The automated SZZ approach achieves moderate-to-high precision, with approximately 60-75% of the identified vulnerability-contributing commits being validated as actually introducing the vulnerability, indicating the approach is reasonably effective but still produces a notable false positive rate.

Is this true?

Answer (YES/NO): NO